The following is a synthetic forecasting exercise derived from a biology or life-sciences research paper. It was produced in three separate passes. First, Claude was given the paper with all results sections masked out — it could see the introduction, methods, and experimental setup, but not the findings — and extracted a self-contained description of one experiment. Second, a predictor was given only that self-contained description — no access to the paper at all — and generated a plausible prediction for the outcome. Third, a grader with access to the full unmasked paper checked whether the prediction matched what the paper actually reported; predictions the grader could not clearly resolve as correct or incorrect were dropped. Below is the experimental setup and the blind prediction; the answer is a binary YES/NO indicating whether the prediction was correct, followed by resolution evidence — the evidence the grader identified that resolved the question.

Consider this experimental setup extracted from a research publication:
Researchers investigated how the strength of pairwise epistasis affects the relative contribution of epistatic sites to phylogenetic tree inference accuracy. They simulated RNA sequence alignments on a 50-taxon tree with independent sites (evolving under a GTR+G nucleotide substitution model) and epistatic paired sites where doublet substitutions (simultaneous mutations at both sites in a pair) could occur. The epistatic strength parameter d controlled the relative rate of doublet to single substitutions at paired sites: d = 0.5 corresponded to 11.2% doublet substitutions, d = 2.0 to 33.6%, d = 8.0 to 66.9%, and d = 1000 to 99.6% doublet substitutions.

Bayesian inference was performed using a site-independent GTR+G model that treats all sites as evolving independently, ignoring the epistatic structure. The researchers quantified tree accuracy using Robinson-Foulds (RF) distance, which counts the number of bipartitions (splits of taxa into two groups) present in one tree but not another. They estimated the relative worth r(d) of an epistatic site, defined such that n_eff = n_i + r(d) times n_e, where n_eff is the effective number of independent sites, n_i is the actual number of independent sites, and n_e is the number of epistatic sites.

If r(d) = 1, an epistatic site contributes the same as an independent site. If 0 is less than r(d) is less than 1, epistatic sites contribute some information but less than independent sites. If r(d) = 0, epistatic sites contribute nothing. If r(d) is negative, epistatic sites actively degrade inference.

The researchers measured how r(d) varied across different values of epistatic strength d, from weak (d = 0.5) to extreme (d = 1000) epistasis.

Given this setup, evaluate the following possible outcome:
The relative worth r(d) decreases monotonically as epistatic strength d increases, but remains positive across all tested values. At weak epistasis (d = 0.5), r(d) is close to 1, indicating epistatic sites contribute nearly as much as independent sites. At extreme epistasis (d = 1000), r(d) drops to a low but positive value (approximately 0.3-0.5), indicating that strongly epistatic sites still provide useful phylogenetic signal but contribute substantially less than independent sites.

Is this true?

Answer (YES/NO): NO